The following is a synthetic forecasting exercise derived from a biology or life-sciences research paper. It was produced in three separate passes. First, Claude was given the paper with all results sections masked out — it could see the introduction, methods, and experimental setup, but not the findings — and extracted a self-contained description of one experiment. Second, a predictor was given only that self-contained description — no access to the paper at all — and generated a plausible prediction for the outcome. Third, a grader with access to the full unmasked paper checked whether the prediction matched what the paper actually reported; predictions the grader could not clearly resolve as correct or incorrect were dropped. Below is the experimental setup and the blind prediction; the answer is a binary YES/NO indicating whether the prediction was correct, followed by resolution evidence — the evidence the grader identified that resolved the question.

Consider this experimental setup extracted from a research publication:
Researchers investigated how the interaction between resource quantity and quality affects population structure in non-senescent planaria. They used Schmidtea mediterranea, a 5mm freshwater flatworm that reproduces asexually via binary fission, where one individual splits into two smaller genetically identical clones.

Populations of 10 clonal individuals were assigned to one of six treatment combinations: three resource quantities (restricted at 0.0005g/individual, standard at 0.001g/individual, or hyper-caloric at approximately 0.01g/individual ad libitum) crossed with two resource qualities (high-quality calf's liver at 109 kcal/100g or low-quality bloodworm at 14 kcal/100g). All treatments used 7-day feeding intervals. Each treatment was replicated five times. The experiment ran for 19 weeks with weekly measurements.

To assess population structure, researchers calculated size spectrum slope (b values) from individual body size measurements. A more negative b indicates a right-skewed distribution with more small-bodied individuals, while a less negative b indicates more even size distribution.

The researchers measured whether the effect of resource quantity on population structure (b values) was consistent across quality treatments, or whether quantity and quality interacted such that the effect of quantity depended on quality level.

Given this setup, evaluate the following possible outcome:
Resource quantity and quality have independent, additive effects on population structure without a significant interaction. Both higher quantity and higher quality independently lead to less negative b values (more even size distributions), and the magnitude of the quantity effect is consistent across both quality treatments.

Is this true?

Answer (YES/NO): NO